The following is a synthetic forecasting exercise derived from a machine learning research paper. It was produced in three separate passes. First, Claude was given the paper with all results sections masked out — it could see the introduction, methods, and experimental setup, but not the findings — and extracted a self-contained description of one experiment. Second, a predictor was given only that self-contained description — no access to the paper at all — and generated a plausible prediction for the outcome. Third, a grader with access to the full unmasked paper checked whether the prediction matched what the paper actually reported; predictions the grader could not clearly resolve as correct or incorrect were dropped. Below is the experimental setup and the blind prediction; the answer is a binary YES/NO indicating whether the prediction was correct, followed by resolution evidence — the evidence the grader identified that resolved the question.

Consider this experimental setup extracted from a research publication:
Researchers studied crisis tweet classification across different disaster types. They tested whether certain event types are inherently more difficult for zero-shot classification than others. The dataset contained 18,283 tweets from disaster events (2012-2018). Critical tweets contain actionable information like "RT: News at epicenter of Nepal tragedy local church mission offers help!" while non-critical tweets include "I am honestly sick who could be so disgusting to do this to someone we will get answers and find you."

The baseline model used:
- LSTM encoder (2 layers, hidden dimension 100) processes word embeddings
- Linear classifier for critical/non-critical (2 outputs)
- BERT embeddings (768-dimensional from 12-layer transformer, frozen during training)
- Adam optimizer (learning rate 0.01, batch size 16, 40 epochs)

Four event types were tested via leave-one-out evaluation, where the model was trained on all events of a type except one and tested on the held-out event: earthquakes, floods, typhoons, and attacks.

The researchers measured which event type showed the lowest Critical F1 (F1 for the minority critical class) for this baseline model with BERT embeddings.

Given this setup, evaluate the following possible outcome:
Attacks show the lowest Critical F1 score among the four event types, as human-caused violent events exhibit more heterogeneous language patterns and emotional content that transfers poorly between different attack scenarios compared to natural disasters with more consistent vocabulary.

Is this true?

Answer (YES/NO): YES